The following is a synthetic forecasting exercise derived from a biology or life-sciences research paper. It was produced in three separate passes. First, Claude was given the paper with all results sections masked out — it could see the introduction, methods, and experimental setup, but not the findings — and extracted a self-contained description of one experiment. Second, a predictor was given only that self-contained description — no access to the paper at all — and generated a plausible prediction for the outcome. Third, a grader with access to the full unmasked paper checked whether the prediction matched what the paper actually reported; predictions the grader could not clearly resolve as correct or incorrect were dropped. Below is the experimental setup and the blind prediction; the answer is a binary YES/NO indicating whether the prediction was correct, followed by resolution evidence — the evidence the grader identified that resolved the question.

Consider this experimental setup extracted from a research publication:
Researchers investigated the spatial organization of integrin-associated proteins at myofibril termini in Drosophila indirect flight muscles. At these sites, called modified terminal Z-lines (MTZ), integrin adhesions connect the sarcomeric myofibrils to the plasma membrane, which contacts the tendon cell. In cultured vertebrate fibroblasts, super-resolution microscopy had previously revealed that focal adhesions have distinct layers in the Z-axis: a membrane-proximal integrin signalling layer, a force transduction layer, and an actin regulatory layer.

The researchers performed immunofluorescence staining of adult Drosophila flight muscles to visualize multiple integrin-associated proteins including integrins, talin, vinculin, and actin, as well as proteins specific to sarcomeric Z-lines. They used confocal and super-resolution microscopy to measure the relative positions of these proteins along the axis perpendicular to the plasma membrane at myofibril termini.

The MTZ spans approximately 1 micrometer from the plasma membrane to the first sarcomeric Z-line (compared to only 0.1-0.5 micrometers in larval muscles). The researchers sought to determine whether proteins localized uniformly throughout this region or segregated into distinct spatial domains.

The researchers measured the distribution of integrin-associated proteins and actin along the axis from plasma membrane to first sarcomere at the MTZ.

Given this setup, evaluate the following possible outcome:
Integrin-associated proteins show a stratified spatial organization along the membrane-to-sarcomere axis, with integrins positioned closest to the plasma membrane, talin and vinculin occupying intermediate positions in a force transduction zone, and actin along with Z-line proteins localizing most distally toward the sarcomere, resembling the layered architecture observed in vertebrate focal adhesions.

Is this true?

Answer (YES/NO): NO